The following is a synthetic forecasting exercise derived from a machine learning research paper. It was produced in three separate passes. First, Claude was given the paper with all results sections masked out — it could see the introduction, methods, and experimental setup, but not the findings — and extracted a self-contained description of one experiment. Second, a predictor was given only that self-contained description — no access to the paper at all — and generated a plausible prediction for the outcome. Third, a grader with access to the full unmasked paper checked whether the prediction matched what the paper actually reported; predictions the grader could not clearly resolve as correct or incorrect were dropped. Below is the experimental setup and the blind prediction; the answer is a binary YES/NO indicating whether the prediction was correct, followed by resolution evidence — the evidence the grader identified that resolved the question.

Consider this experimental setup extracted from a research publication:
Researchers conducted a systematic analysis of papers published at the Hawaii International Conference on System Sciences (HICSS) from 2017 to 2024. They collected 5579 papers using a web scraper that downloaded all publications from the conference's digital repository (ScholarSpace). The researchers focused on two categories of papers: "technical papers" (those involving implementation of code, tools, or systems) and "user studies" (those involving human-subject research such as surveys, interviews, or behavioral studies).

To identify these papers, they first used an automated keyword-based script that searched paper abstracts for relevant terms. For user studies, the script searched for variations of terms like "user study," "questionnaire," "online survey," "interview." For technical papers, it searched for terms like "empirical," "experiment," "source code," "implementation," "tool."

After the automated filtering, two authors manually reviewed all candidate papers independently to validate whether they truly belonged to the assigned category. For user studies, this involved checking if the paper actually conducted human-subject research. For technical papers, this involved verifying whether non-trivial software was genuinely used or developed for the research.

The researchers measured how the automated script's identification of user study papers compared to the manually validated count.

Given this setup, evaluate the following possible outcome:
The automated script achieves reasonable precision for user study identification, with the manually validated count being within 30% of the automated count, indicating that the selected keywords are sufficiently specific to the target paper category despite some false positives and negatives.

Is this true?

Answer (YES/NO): NO